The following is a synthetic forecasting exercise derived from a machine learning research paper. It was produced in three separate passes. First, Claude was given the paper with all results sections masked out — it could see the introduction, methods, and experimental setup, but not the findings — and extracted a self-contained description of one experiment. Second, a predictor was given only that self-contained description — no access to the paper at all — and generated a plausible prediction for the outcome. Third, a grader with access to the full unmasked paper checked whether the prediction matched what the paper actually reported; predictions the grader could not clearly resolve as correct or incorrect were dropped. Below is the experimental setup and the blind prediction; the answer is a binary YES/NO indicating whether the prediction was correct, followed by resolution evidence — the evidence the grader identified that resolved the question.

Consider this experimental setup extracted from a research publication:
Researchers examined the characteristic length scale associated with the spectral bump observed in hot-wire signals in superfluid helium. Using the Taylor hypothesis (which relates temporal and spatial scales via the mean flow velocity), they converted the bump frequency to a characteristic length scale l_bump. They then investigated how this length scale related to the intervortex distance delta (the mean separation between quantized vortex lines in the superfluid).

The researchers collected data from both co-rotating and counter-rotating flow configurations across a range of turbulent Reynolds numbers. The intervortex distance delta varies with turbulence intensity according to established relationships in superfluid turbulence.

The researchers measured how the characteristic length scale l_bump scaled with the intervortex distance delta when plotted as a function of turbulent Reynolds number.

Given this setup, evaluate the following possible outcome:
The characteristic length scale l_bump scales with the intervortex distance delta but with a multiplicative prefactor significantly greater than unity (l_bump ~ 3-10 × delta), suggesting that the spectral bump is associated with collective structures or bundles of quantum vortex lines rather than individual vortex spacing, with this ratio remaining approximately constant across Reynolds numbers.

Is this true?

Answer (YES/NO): NO